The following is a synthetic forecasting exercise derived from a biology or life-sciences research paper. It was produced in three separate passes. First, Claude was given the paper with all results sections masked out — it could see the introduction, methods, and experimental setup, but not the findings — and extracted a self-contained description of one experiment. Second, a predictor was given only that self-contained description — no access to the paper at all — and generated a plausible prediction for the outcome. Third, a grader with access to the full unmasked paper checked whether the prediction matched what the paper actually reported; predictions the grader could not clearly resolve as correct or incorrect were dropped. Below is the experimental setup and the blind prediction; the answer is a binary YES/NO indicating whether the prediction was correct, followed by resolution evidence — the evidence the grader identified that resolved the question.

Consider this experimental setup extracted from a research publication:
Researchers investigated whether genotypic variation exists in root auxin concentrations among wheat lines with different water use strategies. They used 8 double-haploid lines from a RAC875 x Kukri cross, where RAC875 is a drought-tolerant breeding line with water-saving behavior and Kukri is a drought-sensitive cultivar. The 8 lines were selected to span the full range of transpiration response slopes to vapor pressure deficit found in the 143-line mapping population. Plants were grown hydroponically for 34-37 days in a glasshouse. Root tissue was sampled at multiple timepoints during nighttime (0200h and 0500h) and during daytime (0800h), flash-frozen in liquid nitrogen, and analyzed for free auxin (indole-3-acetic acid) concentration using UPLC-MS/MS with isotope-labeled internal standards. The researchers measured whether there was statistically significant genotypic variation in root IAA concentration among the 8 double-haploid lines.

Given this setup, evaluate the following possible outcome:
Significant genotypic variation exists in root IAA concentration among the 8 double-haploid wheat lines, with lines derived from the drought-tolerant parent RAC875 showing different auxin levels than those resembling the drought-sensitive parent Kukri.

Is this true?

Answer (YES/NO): YES